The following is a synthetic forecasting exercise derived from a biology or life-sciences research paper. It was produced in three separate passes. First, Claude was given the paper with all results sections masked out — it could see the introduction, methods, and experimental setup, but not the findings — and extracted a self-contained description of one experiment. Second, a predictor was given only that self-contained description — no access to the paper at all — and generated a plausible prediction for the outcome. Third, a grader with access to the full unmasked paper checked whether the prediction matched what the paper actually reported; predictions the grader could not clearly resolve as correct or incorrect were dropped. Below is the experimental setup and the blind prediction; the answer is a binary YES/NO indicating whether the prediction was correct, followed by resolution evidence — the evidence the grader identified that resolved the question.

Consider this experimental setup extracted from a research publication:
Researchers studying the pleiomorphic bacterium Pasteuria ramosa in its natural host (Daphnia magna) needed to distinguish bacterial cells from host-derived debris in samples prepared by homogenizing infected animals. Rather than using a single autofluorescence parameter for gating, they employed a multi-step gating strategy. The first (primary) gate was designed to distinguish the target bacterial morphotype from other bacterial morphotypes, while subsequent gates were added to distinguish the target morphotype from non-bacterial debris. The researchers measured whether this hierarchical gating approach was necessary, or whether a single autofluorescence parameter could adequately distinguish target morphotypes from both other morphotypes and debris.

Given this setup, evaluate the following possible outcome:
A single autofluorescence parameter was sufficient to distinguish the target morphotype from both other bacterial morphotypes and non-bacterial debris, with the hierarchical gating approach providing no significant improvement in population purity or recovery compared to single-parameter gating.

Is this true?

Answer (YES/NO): NO